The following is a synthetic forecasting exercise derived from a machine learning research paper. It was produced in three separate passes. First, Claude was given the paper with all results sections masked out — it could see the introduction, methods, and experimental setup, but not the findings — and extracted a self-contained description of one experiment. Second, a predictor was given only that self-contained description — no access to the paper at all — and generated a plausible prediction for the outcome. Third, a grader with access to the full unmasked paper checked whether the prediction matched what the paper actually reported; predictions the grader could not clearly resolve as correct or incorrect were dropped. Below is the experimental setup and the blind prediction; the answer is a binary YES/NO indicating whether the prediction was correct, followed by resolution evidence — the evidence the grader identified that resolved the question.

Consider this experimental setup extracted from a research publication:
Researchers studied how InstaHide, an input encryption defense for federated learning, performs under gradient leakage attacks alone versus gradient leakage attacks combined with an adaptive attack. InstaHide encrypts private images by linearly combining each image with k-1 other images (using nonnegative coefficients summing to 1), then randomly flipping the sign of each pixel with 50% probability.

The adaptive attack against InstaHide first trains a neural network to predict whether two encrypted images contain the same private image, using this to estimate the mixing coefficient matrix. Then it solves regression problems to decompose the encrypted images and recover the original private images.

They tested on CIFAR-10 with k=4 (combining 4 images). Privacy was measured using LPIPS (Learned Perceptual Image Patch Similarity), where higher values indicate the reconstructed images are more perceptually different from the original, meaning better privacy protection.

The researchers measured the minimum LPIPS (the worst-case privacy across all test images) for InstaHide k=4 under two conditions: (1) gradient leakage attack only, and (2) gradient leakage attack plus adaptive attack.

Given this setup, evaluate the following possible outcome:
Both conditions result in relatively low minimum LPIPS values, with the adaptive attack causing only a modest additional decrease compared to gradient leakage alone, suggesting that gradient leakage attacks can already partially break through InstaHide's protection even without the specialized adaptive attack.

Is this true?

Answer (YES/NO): NO